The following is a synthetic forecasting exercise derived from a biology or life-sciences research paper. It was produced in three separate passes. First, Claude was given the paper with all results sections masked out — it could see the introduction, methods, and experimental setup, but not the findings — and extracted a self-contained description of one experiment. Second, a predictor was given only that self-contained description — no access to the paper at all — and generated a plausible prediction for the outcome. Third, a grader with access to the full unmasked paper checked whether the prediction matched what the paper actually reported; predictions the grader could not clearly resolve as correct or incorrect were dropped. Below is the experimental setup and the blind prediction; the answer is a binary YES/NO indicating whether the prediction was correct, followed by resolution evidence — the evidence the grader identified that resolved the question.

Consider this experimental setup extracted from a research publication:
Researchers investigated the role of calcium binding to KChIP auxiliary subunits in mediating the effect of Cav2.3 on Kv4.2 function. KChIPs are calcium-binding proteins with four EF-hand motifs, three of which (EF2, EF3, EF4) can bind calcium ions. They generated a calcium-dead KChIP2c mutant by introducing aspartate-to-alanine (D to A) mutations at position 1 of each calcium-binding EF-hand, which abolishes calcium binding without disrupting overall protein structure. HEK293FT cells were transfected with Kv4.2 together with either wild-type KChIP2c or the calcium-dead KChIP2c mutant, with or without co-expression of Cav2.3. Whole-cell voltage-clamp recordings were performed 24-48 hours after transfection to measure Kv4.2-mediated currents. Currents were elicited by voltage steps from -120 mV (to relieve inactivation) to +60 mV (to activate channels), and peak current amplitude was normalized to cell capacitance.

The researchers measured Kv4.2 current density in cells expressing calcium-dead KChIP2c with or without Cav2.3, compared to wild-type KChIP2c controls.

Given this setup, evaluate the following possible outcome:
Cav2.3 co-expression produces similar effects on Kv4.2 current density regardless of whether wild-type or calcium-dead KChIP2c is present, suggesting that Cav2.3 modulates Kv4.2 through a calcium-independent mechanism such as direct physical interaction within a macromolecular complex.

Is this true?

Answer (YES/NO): NO